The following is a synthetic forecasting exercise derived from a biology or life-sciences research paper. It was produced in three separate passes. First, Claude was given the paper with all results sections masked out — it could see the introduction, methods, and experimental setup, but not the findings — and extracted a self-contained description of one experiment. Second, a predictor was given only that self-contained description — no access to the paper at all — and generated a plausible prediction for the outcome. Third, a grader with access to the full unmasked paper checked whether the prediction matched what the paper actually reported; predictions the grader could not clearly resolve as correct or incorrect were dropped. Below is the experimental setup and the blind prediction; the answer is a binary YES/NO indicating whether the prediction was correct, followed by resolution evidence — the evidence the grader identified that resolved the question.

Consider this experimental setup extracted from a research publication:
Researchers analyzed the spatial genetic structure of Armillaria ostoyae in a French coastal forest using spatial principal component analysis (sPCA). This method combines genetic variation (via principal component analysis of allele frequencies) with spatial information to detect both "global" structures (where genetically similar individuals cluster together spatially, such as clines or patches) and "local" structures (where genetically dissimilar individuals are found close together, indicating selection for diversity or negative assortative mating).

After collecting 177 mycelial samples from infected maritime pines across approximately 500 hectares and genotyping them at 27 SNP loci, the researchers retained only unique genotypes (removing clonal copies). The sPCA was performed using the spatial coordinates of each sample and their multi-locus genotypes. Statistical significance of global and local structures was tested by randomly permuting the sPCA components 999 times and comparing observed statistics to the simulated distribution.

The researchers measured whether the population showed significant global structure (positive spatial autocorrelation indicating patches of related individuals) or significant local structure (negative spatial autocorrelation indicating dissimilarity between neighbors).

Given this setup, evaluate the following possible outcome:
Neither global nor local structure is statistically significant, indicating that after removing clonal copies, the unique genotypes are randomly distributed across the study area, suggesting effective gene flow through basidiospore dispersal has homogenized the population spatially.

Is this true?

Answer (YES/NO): NO